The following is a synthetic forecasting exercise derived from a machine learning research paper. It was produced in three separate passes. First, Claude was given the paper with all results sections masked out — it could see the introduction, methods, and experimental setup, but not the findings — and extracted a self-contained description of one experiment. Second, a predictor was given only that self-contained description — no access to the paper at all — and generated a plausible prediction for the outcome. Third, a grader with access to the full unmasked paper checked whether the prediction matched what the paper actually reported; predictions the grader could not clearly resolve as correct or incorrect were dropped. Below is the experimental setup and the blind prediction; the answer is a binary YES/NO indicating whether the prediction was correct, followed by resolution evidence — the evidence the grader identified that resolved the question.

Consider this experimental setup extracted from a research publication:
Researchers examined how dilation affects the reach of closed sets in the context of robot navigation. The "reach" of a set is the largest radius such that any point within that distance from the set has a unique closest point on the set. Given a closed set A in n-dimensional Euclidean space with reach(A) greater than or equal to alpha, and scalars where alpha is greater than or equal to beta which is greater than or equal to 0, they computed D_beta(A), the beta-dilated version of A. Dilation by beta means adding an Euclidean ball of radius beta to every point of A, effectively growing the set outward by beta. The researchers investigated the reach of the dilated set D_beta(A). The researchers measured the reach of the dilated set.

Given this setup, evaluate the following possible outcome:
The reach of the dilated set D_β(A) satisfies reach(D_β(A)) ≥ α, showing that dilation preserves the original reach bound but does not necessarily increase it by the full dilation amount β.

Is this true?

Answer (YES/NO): NO